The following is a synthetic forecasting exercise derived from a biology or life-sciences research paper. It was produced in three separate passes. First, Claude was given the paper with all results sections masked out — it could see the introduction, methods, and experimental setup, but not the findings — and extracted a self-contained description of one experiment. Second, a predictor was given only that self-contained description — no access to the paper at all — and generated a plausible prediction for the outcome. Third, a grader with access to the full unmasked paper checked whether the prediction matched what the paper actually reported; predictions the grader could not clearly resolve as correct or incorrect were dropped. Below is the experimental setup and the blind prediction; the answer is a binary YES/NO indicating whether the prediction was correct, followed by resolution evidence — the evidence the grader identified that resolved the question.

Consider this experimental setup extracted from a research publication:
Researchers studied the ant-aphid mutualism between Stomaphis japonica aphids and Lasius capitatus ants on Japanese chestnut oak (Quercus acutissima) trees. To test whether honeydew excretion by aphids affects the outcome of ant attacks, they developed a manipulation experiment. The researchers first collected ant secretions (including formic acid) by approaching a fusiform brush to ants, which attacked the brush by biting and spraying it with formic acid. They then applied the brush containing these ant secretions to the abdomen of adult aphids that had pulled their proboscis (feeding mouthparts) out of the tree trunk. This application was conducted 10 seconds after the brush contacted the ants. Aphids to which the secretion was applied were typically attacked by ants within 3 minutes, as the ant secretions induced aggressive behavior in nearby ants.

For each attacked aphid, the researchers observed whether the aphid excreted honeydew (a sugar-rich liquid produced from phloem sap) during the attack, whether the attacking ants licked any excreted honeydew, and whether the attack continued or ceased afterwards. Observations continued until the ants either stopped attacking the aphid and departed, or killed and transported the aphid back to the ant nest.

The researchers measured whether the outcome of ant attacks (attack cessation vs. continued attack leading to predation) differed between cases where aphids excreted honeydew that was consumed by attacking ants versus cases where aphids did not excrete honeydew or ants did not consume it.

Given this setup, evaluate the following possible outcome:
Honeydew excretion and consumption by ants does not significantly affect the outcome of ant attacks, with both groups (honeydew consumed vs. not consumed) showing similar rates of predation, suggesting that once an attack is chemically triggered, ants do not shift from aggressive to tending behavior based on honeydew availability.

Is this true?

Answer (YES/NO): NO